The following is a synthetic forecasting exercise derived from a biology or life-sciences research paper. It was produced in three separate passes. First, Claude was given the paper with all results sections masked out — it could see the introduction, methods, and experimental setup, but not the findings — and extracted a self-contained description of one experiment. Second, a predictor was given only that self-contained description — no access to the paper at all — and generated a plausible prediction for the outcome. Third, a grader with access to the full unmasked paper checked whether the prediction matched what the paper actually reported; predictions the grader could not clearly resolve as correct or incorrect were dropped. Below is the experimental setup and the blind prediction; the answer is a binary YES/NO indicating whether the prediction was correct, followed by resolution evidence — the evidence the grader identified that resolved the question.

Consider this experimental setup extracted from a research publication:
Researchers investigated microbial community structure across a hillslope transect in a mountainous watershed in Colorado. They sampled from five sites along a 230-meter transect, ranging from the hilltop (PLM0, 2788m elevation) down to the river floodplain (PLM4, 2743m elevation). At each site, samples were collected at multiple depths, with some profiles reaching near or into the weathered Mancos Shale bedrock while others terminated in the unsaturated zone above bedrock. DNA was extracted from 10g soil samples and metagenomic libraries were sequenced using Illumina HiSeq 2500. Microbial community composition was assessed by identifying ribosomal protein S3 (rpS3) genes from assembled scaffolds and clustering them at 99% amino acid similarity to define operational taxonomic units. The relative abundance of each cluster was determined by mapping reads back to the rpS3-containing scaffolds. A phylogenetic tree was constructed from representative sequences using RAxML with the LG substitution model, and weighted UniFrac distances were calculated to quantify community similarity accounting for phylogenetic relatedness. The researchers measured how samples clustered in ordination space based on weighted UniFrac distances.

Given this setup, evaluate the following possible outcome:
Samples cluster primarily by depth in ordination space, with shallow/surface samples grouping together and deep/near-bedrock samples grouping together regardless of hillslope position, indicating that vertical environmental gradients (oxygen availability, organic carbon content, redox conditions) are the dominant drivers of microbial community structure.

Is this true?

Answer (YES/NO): NO